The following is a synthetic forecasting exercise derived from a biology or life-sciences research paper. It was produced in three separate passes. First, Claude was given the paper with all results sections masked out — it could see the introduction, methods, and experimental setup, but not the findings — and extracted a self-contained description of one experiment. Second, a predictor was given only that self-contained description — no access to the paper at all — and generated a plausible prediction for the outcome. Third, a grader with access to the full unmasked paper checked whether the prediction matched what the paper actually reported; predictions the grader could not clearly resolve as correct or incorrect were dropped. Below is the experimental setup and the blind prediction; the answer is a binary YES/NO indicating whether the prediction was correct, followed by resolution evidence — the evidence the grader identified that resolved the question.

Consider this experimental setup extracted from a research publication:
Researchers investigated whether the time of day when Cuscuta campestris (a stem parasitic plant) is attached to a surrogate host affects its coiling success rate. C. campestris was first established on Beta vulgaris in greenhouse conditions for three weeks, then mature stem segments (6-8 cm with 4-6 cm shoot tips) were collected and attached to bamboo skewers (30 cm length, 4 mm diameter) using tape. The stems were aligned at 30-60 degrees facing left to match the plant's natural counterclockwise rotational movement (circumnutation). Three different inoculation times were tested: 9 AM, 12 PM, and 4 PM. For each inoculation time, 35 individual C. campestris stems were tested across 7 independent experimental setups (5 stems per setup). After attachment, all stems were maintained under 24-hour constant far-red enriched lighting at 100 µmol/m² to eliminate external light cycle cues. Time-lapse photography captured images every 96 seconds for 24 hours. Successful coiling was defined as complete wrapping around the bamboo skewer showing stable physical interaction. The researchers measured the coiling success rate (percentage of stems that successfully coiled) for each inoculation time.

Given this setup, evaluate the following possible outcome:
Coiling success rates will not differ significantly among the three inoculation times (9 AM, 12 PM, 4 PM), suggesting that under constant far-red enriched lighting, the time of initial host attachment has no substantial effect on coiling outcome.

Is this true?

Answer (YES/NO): NO